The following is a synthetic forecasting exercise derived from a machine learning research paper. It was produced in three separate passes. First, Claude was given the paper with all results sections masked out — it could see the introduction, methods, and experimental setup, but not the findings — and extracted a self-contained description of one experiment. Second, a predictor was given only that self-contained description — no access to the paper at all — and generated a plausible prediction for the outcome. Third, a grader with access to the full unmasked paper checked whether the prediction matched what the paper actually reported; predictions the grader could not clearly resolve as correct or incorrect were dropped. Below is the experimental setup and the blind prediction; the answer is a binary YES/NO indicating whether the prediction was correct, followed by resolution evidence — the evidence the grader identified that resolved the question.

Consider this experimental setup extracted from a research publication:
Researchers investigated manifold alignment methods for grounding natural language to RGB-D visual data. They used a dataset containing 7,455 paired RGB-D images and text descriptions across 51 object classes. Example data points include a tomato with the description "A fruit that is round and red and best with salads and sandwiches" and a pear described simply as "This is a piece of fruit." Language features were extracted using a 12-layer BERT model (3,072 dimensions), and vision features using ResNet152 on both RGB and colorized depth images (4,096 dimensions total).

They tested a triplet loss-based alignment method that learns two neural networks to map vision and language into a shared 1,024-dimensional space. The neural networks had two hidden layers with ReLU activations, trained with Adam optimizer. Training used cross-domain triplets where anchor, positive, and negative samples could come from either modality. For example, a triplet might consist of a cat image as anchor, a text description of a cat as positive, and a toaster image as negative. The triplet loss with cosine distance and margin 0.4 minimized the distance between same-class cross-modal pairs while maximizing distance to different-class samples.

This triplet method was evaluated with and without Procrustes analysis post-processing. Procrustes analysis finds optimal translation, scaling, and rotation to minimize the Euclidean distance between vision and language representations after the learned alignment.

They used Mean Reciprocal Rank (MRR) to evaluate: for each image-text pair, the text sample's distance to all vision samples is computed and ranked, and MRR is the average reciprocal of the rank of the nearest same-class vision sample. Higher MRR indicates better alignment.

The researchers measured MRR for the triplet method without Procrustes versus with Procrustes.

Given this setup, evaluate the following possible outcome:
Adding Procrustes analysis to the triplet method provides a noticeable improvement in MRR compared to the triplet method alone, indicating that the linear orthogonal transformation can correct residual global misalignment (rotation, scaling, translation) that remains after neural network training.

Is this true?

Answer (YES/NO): YES